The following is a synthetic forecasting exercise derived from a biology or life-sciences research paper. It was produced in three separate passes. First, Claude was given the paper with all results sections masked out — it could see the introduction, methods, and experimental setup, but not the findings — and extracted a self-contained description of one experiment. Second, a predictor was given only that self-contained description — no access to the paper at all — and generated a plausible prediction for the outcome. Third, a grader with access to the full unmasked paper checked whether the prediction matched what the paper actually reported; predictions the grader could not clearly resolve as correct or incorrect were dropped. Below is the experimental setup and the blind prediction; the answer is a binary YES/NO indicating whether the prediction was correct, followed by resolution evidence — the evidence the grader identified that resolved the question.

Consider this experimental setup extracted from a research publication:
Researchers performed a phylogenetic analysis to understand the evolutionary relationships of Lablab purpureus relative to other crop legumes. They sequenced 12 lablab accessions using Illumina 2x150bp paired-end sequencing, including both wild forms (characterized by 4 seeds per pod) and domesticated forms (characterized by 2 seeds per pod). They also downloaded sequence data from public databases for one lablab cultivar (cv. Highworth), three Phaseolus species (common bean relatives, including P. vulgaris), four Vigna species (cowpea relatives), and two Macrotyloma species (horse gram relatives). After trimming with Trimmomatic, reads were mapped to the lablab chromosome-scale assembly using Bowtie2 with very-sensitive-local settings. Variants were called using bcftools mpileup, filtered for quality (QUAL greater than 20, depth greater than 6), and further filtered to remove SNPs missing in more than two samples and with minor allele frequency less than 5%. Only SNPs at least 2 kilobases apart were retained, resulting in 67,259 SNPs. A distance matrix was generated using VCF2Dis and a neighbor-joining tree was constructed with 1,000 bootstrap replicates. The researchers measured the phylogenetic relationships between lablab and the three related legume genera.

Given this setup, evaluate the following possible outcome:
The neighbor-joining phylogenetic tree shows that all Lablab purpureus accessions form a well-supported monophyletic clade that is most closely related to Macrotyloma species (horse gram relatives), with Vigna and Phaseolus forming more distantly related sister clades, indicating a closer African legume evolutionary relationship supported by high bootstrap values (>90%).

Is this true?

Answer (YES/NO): NO